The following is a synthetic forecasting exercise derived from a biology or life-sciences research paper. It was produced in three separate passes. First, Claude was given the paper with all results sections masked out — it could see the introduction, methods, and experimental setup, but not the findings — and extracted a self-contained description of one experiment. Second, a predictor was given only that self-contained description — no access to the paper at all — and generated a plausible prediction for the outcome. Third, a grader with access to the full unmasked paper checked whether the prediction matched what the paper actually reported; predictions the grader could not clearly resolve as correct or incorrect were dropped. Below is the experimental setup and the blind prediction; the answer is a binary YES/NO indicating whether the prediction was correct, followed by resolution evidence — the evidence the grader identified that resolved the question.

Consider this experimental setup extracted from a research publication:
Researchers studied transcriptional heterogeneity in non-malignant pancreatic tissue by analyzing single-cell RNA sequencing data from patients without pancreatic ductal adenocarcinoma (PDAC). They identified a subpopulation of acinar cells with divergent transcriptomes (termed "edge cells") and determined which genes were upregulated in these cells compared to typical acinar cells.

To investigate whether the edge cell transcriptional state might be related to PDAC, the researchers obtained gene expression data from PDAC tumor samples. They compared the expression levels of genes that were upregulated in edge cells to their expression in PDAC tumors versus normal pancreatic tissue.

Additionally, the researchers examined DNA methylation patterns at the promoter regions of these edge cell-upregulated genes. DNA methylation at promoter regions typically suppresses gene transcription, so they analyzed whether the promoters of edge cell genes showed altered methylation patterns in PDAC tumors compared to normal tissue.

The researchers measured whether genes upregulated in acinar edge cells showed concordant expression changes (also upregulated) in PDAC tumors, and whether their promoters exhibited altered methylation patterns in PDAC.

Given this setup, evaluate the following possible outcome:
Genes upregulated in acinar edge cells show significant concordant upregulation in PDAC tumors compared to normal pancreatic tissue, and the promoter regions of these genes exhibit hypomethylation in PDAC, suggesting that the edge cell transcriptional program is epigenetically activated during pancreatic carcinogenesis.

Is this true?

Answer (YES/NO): YES